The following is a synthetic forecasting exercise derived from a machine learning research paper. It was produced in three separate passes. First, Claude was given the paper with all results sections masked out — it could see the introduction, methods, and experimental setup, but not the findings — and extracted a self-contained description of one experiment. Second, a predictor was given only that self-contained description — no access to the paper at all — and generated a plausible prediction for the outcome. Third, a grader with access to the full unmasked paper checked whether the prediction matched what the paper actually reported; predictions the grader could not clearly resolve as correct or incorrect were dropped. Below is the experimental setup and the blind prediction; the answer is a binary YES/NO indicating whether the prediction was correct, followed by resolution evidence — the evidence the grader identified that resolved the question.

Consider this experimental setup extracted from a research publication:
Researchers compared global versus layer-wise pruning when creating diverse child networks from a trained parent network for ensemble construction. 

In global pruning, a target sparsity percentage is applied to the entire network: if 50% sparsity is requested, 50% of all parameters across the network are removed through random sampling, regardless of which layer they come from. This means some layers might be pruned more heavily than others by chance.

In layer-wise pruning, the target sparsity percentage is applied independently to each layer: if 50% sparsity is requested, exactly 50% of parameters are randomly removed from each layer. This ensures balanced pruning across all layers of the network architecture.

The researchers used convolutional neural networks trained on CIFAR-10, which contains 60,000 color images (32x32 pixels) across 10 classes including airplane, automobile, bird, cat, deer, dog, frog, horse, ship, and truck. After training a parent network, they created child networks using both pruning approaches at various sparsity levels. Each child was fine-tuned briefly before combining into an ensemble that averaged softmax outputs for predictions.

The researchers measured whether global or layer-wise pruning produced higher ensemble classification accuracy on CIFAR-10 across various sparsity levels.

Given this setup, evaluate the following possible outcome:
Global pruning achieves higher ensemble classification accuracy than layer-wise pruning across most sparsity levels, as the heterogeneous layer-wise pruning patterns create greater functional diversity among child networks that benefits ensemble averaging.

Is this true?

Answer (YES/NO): NO